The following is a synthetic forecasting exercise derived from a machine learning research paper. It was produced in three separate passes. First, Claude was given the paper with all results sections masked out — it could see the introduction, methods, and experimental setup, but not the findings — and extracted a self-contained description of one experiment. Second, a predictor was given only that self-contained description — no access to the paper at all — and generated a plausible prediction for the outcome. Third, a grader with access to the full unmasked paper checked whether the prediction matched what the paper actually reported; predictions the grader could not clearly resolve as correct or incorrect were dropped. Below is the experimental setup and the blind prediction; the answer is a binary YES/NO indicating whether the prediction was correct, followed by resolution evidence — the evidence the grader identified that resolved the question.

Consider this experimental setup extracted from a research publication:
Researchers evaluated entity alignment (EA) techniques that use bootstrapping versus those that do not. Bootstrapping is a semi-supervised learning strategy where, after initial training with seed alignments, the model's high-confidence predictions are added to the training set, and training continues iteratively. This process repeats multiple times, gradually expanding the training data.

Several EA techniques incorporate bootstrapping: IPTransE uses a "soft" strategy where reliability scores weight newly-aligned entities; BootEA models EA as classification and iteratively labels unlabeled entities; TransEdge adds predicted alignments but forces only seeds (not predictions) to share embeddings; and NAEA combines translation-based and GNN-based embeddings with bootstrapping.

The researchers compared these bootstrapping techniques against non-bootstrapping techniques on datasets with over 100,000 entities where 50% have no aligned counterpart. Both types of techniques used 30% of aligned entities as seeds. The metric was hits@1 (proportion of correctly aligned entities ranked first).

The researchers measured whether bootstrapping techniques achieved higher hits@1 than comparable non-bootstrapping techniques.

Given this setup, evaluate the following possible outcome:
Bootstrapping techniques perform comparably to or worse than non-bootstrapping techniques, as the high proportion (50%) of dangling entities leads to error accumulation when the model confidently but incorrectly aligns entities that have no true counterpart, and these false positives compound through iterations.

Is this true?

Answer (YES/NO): NO